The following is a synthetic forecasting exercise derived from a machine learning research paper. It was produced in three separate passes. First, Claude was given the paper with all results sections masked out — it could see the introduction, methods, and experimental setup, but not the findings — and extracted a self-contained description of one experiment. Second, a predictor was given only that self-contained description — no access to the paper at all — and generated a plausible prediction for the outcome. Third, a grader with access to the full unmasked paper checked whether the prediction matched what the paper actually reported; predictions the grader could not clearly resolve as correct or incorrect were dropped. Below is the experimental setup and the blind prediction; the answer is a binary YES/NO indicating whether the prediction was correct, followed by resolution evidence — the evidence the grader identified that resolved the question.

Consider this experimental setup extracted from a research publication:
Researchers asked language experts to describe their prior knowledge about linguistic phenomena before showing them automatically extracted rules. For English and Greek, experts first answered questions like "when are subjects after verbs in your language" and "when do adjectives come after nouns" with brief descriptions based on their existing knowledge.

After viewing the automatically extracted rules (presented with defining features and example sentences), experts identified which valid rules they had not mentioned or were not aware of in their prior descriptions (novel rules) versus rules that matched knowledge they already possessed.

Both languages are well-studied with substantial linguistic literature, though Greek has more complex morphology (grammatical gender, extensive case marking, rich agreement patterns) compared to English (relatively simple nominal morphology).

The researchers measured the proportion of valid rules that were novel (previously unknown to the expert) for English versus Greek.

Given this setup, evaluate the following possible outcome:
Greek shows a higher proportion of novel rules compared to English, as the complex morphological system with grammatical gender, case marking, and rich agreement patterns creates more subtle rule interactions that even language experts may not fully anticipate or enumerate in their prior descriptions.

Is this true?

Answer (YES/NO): NO